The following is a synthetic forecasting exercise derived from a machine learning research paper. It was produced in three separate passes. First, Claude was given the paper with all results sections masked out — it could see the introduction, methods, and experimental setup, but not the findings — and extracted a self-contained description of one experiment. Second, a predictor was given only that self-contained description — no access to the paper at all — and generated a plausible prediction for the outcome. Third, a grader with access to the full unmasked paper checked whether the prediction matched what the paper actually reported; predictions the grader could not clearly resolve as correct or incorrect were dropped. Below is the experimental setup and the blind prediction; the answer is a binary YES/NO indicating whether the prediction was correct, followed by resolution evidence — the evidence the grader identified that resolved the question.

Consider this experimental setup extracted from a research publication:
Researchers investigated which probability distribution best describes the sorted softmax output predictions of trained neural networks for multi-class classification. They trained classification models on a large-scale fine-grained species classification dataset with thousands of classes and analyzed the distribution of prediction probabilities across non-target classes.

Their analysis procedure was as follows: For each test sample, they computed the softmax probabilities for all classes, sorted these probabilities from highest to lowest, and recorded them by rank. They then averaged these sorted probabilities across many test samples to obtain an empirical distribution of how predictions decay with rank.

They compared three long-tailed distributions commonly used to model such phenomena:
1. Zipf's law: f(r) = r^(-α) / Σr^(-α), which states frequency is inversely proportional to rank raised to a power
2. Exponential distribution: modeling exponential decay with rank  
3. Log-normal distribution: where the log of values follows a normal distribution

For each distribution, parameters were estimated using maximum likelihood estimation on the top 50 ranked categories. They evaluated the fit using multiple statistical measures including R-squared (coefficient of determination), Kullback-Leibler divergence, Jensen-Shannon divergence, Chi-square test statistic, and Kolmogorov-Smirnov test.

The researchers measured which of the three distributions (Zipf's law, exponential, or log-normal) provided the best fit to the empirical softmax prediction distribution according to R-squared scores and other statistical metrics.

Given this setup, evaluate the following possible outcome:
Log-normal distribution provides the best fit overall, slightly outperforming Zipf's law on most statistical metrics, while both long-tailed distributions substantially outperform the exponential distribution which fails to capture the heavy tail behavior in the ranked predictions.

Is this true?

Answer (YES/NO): NO